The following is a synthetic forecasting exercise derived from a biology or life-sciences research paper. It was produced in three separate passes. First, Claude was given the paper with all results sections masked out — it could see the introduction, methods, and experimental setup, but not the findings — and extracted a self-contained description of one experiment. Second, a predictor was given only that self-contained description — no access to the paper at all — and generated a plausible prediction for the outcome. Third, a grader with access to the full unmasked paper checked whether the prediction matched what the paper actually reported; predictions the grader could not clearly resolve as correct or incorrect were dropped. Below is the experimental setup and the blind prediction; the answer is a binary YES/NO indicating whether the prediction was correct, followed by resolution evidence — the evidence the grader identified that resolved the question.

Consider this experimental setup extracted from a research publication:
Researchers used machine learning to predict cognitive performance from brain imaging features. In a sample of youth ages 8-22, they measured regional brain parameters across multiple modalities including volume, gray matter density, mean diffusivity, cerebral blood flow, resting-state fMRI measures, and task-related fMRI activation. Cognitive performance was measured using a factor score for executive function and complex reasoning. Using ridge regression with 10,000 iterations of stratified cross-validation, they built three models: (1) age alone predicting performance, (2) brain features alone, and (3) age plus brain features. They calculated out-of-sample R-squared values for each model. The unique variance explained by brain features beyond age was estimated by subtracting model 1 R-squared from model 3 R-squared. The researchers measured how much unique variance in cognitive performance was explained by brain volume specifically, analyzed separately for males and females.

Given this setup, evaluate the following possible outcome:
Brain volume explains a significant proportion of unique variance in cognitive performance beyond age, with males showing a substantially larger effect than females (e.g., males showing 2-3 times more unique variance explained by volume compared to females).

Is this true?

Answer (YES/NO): NO